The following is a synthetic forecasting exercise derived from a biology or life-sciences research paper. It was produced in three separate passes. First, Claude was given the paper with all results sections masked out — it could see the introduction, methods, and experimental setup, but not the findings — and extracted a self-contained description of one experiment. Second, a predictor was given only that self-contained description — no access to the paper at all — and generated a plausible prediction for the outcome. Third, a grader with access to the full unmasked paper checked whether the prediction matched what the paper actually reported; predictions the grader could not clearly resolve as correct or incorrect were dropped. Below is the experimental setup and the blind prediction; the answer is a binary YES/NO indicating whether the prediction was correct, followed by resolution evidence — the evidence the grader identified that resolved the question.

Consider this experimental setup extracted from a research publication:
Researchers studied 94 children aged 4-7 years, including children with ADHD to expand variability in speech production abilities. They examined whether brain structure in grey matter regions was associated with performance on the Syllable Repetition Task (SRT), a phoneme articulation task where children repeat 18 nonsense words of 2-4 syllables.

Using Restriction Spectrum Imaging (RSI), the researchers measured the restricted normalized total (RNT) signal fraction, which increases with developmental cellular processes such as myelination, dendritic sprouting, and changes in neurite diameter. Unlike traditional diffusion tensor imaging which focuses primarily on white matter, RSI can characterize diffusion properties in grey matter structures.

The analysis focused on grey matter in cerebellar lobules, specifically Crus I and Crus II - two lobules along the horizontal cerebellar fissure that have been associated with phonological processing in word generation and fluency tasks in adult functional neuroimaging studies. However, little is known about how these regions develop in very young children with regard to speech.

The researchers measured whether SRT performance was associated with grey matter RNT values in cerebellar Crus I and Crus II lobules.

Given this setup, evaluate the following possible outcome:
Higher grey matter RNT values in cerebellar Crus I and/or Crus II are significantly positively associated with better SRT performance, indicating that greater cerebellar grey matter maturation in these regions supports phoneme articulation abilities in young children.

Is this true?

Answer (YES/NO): YES